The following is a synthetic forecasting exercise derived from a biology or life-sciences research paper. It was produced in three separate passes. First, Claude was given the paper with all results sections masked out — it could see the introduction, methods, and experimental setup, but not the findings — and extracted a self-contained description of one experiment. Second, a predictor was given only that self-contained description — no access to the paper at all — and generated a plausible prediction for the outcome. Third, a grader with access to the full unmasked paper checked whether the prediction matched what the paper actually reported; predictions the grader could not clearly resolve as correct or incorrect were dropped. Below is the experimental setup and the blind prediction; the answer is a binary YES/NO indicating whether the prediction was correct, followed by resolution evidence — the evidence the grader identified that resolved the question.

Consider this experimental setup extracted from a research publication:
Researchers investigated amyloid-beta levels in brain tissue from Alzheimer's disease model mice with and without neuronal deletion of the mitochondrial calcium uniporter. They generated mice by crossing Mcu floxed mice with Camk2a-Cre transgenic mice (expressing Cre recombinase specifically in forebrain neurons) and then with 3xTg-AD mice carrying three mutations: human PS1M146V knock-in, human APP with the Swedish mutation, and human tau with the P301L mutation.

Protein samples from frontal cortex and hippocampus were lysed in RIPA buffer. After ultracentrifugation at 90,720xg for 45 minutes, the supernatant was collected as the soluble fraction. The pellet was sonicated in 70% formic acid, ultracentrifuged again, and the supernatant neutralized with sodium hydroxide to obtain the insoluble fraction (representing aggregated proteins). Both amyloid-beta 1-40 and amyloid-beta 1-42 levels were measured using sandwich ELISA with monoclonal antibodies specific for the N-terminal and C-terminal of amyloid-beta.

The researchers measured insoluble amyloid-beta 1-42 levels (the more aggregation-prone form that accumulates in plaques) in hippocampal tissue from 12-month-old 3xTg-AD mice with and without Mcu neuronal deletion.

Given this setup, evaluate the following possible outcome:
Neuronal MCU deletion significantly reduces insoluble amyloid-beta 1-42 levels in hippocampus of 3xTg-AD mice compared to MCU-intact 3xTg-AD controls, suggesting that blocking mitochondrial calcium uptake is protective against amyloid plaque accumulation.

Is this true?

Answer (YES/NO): YES